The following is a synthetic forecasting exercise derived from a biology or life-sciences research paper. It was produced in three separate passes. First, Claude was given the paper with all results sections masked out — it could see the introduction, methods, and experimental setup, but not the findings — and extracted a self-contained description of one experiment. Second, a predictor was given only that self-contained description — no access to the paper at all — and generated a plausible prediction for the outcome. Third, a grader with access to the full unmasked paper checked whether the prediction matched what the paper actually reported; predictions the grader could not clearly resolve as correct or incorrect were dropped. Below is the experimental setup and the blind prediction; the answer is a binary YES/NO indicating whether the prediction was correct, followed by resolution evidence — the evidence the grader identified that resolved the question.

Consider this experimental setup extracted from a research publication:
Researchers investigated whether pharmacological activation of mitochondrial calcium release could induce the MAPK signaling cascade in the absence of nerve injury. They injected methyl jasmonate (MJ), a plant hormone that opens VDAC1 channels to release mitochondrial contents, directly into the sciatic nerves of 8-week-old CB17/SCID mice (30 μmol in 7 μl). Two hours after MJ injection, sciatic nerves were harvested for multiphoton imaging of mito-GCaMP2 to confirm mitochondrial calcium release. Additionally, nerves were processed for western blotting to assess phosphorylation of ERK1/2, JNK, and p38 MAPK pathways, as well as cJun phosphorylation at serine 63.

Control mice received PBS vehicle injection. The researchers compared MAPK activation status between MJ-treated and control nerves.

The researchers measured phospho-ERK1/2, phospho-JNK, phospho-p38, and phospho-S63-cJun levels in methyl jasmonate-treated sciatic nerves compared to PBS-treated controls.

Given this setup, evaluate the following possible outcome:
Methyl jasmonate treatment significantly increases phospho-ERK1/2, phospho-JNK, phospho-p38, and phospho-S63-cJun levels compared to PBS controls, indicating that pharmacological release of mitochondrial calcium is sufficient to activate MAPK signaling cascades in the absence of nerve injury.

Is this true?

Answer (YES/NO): YES